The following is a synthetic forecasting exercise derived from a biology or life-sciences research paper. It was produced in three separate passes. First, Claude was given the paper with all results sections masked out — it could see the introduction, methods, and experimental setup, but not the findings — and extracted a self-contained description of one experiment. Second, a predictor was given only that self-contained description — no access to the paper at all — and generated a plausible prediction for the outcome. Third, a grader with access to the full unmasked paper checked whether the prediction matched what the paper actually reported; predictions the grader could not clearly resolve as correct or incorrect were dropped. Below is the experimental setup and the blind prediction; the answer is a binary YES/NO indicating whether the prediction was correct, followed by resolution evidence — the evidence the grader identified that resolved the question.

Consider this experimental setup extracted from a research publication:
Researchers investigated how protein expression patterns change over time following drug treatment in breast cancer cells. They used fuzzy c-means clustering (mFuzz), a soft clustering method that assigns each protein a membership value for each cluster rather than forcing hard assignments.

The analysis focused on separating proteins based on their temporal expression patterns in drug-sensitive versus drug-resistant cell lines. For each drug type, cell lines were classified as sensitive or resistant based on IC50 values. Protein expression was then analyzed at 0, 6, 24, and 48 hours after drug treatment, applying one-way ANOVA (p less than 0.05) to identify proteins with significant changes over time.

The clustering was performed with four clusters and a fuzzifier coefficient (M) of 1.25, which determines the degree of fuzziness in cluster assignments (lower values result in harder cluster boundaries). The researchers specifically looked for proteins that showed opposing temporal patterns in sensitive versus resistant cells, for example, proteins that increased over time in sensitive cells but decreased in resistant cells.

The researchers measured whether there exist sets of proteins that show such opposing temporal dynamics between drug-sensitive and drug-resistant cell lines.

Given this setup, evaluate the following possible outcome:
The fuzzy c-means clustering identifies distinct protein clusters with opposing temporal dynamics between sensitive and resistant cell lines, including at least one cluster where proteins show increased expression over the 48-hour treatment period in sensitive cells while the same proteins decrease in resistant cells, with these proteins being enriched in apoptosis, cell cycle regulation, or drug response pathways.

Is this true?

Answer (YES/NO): NO